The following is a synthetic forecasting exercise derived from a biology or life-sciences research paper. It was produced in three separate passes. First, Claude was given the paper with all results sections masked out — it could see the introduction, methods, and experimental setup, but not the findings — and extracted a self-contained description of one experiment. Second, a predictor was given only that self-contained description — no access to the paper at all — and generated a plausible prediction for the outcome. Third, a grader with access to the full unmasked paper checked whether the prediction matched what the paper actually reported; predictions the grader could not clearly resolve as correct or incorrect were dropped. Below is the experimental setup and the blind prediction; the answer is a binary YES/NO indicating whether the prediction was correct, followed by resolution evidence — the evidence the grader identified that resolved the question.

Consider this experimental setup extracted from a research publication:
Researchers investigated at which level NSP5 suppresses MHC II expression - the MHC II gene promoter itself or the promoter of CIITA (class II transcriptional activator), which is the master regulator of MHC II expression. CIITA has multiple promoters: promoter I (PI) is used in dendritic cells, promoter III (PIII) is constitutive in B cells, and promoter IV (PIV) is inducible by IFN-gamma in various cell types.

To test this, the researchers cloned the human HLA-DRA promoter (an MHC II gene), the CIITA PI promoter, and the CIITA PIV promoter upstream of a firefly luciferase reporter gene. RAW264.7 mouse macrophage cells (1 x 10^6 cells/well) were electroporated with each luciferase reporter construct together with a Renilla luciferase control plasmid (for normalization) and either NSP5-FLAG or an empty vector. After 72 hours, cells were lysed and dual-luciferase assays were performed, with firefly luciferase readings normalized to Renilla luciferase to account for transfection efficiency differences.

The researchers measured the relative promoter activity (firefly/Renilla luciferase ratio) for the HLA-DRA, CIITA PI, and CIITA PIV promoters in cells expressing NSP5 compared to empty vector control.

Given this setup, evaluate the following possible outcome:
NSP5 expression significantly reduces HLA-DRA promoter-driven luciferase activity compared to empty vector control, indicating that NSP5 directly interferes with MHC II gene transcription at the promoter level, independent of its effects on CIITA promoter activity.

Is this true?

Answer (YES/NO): NO